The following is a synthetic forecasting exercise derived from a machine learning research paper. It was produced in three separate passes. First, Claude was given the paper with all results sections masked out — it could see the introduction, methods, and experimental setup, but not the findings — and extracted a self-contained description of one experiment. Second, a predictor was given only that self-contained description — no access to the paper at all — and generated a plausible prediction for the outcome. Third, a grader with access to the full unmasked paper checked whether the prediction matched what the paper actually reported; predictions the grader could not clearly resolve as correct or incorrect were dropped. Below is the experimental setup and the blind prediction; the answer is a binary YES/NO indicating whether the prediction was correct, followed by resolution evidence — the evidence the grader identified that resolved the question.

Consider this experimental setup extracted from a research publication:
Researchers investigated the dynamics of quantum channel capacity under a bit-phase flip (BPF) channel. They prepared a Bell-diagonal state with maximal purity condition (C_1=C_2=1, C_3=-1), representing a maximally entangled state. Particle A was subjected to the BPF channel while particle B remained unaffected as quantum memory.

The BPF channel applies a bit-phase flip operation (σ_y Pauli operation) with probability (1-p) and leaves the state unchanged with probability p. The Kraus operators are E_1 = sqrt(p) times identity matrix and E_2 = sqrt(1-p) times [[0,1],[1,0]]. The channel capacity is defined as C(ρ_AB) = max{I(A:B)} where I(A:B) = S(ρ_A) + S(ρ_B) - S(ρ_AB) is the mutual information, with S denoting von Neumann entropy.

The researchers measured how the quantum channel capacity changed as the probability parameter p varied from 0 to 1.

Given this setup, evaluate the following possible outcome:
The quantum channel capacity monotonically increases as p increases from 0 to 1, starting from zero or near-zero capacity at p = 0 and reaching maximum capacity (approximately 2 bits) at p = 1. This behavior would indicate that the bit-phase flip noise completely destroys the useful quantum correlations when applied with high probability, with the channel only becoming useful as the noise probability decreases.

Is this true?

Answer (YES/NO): NO